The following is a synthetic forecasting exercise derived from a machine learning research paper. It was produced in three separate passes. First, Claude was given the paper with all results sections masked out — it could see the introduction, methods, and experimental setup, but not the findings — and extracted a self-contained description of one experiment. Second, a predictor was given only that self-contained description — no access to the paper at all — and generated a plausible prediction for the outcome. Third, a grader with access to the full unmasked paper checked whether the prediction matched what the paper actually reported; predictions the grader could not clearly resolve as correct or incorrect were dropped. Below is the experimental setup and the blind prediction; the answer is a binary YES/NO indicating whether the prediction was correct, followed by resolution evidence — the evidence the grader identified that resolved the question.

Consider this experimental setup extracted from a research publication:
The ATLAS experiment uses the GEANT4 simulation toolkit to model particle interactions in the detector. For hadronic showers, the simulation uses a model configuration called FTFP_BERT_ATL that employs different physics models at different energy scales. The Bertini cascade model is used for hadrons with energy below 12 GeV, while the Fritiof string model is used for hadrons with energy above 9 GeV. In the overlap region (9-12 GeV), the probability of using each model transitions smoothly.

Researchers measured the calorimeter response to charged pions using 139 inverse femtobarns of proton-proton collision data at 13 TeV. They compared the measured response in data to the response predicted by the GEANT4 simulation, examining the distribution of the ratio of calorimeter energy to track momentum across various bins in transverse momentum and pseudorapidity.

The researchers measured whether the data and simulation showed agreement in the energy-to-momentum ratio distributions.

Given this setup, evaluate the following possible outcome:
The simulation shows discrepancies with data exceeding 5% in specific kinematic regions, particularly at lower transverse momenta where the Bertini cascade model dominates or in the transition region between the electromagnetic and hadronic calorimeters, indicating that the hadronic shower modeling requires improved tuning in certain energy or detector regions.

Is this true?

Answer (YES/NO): NO